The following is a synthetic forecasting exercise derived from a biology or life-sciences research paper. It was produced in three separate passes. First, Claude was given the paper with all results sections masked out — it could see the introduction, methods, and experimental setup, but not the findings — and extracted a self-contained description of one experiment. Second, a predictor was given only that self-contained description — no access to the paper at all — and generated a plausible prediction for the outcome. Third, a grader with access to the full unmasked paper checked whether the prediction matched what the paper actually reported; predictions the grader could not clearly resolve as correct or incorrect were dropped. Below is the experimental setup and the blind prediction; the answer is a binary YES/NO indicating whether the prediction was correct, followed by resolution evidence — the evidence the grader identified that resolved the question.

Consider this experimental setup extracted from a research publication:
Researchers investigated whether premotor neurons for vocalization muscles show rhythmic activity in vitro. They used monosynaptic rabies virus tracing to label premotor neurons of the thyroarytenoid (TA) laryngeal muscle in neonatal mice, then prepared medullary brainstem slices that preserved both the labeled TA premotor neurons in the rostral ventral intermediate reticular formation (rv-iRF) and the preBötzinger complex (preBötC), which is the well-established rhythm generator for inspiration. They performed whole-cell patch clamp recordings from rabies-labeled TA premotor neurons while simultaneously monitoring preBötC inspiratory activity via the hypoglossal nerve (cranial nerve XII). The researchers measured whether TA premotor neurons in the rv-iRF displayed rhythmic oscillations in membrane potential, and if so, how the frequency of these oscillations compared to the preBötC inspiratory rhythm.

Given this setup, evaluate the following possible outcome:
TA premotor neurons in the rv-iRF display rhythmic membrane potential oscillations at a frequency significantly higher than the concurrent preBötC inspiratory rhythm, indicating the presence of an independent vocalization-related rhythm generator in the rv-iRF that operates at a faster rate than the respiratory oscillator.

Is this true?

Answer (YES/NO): YES